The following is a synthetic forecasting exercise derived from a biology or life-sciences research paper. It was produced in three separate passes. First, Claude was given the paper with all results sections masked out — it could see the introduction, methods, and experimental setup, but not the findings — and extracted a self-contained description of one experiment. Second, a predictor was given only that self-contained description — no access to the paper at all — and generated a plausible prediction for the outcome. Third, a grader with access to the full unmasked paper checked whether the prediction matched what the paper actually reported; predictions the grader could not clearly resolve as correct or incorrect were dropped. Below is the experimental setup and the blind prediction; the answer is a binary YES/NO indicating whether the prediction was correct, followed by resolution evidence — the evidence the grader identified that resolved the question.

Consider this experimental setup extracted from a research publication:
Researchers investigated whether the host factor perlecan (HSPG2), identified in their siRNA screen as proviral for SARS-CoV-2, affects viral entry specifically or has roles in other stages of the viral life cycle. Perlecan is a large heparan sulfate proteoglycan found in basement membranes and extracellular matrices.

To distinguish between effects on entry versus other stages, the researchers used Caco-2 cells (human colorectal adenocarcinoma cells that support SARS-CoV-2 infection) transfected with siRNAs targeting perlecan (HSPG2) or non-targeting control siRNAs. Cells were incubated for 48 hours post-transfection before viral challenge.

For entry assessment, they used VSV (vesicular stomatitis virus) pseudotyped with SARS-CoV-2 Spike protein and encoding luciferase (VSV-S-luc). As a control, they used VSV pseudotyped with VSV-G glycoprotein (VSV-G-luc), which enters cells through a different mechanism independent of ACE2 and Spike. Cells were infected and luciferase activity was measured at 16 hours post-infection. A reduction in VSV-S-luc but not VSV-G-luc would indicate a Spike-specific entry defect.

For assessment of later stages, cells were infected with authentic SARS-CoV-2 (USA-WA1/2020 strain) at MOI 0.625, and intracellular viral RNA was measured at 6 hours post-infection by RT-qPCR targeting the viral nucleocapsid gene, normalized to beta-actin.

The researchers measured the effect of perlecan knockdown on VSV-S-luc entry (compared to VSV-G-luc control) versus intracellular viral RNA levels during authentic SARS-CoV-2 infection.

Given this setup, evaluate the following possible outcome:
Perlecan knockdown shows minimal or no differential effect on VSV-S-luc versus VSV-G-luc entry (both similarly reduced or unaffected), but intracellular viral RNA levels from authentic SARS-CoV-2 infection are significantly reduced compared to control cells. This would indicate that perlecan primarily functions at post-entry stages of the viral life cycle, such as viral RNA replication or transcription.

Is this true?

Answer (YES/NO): NO